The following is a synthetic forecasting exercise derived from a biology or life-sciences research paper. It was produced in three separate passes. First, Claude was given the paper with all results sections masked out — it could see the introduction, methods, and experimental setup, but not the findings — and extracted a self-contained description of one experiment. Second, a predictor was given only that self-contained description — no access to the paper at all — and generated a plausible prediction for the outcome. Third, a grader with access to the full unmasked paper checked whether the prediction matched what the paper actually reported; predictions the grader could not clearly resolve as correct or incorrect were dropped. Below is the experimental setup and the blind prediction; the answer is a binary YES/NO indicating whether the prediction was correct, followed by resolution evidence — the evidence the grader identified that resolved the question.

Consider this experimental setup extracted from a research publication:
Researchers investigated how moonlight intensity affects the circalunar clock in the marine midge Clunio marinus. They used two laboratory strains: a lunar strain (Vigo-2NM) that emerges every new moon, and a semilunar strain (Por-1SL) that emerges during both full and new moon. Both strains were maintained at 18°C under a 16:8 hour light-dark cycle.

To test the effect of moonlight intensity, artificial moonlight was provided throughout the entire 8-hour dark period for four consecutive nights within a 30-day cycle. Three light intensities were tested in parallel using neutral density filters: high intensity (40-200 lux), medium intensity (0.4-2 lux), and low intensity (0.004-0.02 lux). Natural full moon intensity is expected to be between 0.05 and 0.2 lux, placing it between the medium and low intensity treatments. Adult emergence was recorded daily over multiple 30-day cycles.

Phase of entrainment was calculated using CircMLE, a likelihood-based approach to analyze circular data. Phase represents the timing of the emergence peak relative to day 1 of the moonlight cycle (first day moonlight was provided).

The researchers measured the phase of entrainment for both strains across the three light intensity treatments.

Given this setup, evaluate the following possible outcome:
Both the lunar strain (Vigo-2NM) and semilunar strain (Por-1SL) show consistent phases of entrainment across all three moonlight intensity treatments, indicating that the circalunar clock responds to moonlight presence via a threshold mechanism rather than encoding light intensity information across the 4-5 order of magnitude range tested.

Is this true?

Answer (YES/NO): YES